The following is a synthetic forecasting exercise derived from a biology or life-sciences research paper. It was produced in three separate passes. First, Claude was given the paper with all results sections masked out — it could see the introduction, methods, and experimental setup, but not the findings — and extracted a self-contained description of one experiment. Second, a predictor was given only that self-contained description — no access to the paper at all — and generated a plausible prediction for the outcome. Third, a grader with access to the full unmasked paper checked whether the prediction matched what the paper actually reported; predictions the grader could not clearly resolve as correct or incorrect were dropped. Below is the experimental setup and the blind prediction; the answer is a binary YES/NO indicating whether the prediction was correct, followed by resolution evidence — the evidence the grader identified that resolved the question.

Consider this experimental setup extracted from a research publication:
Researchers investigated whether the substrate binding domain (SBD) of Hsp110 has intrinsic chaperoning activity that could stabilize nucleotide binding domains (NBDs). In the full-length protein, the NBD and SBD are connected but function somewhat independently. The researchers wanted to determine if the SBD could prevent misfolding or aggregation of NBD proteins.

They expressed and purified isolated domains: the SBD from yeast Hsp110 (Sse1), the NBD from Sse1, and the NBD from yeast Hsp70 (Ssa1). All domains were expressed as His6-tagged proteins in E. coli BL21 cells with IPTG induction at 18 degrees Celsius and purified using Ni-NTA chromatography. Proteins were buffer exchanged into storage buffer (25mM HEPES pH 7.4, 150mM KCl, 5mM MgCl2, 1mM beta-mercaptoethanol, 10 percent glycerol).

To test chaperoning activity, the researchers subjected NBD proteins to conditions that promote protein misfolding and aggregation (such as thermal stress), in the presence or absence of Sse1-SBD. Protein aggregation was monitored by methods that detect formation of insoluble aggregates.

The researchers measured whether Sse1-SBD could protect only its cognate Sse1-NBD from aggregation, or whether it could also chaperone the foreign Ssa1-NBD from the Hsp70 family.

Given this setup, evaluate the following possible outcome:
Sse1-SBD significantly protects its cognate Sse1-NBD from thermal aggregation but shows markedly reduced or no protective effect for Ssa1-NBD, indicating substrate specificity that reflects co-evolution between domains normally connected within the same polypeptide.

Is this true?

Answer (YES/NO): NO